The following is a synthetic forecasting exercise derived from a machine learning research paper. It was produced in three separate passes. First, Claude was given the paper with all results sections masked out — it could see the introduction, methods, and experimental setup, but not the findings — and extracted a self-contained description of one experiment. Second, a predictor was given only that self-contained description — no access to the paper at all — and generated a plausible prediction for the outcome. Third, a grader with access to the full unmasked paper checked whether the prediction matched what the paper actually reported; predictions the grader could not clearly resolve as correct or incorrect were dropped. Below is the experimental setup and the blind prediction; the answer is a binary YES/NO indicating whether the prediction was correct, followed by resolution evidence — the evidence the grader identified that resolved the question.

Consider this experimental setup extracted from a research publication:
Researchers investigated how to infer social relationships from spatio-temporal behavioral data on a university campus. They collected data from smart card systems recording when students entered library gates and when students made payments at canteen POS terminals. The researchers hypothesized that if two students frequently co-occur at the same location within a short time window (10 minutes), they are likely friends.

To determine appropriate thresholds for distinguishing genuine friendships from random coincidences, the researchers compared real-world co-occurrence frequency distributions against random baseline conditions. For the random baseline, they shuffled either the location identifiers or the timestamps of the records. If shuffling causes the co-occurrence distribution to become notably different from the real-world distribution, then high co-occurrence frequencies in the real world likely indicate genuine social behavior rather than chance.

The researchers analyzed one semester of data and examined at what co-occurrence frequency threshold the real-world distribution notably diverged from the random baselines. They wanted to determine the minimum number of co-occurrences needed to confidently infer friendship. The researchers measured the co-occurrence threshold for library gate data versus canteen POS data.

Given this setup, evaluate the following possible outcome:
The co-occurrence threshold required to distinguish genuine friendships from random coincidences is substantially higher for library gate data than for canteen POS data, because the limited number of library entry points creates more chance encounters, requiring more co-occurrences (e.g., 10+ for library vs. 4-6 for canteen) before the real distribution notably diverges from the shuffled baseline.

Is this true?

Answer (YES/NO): NO